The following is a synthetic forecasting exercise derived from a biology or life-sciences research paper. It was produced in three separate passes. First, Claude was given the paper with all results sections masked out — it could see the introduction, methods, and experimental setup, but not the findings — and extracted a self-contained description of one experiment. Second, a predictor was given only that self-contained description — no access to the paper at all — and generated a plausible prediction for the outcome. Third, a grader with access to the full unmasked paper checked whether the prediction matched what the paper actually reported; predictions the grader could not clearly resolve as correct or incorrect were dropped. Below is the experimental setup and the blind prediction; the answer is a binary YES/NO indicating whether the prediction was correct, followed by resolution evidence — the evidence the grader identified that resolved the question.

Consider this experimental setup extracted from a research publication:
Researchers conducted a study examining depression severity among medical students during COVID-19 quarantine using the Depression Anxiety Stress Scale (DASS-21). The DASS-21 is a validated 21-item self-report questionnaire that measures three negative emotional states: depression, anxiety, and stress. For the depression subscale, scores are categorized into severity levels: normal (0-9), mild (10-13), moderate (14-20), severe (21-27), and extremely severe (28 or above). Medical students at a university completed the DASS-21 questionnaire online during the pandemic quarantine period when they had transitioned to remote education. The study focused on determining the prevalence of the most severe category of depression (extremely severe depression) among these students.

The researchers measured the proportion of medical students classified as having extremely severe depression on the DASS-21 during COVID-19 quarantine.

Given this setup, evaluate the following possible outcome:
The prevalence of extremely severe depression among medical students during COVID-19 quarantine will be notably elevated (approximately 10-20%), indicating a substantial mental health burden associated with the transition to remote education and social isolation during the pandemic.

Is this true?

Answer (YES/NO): NO